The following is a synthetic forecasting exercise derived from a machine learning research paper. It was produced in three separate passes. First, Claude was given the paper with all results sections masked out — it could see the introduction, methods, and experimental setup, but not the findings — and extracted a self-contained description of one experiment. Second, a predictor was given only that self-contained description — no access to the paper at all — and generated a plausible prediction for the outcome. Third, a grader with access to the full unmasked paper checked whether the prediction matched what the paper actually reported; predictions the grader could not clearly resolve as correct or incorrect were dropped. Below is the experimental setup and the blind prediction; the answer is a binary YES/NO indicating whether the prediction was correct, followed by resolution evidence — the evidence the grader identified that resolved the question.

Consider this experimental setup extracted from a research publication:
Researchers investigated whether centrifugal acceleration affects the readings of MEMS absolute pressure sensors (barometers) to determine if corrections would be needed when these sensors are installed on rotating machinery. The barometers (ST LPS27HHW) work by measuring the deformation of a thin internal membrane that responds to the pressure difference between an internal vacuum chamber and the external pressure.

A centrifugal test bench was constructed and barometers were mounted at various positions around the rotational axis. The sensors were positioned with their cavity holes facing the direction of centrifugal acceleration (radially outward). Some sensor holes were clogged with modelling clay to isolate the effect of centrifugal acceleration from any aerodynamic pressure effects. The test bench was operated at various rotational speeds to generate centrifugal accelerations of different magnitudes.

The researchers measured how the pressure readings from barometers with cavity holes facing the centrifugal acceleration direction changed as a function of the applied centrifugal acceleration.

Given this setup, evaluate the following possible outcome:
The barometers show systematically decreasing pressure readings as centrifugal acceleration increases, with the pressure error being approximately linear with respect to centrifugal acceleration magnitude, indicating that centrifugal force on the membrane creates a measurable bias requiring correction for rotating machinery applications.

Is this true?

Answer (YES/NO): NO